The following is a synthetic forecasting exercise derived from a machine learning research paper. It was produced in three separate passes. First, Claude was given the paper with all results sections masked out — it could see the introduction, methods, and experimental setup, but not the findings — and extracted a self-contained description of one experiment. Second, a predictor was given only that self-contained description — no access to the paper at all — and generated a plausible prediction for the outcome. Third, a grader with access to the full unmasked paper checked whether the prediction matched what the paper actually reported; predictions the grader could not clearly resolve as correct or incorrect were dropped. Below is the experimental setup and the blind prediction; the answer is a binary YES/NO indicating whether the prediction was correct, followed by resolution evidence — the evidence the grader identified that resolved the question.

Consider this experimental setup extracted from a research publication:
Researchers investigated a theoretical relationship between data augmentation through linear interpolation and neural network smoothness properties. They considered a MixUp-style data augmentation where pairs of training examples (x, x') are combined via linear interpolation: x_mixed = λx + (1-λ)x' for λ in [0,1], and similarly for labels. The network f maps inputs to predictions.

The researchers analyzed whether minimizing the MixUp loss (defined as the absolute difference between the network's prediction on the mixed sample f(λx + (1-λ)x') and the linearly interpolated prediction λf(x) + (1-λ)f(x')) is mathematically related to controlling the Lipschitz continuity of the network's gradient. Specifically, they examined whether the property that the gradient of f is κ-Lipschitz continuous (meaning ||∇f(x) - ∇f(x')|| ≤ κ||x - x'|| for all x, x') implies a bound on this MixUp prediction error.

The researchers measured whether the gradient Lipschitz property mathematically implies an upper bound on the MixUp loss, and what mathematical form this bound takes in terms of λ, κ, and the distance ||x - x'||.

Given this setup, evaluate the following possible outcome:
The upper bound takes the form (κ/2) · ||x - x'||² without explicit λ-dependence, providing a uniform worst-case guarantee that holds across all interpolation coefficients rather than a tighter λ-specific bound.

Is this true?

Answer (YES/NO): NO